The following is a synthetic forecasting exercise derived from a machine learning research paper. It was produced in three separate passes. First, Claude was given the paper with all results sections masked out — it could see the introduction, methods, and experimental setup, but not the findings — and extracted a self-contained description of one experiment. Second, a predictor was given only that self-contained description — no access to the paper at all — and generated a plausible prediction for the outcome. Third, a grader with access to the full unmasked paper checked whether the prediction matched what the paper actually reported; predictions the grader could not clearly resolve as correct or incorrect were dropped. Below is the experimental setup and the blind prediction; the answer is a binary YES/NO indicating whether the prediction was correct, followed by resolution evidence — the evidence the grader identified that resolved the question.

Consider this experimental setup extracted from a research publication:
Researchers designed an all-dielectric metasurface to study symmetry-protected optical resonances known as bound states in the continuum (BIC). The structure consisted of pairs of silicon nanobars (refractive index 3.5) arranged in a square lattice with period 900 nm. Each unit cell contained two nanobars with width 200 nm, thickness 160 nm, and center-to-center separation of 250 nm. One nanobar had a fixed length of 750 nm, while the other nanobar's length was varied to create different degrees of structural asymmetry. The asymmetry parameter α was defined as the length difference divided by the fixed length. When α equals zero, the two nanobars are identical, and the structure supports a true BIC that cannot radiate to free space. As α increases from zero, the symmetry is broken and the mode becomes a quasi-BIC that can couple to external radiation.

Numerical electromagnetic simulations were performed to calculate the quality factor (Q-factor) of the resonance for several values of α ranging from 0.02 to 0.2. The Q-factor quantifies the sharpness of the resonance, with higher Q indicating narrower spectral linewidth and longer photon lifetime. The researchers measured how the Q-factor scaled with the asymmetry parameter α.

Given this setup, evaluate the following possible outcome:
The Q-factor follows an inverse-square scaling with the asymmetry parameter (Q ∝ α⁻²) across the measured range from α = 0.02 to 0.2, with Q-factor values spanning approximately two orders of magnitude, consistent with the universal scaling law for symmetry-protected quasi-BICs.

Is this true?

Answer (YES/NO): YES